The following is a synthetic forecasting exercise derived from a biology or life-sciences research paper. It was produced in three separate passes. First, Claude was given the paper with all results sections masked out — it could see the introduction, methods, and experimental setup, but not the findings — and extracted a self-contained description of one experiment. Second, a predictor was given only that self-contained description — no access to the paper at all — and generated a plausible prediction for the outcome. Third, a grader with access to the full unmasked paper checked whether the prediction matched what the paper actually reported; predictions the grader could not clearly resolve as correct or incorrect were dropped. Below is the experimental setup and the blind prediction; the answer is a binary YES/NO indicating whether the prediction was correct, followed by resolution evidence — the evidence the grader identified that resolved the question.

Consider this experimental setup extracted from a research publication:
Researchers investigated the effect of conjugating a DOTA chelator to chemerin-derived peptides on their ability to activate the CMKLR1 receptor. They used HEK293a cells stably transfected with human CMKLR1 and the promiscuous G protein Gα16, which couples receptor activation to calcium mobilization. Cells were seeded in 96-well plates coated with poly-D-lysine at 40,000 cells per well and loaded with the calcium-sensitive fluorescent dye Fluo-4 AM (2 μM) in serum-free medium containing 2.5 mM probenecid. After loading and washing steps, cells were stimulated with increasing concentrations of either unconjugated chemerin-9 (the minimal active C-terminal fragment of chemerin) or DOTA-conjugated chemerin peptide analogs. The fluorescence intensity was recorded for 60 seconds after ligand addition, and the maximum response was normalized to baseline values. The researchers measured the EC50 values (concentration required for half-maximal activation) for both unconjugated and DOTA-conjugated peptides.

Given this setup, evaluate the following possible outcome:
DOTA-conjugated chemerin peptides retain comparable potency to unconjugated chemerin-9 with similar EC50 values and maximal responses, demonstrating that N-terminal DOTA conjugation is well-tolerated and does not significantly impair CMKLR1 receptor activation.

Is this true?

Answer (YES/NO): NO